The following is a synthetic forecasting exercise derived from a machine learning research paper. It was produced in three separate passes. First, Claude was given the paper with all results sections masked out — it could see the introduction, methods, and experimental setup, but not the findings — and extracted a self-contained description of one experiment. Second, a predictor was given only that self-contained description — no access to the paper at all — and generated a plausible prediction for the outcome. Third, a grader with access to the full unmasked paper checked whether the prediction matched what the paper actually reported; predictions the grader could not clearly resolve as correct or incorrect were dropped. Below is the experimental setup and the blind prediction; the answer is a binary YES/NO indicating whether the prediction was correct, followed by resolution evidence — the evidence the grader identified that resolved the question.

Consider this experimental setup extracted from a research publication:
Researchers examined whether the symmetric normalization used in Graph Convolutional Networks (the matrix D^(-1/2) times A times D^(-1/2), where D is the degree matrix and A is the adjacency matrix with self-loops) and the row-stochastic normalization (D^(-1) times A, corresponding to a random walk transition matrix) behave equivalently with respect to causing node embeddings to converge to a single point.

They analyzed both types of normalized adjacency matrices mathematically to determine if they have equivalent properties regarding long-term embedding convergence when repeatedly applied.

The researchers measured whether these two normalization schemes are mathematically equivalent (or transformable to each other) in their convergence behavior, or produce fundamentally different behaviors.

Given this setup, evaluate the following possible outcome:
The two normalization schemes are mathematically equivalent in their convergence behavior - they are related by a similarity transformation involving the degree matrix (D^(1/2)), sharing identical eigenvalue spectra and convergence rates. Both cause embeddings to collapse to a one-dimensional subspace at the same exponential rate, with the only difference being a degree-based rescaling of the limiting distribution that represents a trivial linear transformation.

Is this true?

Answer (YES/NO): YES